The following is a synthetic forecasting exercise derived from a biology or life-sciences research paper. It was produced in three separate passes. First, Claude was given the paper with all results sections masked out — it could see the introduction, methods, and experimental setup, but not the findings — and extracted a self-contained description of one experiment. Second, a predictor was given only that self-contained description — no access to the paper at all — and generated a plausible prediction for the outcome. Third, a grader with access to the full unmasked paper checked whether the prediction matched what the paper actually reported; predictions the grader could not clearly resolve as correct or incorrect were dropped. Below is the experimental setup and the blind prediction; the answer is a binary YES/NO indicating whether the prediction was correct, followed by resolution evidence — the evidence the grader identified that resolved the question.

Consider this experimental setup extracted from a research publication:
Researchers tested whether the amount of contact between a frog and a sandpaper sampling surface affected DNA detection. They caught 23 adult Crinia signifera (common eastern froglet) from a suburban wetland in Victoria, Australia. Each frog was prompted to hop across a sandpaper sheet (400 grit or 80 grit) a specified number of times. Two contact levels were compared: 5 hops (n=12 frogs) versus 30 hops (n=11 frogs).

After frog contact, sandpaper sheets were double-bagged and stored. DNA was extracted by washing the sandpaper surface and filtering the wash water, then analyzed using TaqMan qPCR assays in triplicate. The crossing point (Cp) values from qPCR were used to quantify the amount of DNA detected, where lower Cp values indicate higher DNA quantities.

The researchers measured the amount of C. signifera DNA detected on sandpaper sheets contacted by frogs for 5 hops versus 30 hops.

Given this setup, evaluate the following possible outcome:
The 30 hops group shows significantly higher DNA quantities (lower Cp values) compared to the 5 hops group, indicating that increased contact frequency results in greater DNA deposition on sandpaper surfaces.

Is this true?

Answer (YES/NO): YES